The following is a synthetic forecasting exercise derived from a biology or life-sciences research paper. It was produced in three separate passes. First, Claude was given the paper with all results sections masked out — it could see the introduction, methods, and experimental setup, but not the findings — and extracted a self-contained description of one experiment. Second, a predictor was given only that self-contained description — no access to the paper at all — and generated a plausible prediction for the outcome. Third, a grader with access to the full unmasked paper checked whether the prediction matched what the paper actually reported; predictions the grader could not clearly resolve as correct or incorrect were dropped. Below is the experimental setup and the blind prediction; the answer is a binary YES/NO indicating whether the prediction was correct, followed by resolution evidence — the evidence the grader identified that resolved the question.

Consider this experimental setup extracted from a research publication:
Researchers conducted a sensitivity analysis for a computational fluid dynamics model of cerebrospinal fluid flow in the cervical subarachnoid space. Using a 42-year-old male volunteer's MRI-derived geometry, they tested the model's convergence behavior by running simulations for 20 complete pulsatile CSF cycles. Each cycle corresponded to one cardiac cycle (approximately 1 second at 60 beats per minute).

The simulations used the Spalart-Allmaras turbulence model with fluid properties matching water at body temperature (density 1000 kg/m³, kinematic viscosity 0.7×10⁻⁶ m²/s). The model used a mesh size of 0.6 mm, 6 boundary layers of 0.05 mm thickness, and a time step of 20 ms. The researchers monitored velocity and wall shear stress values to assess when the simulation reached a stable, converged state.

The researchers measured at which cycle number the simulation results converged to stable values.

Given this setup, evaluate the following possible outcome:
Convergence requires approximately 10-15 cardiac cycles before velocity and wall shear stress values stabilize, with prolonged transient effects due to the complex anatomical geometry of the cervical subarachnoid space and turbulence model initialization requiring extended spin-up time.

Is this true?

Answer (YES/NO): YES